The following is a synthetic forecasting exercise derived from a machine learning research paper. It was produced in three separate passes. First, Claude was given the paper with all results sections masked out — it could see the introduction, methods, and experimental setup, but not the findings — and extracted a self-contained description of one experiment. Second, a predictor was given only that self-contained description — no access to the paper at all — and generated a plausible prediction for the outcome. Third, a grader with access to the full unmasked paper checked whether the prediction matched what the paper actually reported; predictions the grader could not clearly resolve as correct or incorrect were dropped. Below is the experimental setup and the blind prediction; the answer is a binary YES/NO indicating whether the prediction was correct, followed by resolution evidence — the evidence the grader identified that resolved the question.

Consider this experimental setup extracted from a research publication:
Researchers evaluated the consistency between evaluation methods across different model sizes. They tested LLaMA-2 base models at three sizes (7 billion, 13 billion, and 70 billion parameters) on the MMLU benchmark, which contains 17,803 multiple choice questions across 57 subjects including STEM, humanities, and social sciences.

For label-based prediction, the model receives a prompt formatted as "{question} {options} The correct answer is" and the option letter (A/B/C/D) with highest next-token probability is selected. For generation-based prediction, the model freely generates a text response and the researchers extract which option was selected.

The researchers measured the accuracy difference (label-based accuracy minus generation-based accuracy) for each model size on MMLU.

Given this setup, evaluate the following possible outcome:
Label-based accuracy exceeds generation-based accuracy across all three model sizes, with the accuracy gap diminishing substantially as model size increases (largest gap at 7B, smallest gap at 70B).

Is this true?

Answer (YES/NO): NO